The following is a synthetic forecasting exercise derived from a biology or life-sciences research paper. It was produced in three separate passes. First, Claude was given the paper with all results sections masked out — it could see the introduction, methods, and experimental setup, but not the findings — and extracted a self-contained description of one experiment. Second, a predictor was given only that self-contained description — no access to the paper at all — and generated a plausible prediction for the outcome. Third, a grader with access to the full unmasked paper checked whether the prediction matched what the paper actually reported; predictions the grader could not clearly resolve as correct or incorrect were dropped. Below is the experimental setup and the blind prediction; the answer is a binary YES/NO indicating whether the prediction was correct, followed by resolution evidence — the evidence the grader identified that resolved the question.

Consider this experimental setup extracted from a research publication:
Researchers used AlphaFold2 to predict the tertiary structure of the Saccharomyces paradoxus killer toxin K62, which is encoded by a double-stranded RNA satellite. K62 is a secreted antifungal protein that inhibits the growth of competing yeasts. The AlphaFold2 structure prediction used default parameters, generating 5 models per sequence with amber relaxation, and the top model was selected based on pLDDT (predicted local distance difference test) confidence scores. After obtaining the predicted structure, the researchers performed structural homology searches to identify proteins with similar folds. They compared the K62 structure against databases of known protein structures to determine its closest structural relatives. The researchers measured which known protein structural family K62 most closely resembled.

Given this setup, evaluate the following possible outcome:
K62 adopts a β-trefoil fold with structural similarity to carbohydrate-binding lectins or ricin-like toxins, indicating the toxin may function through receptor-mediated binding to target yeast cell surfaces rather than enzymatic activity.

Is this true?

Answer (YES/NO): NO